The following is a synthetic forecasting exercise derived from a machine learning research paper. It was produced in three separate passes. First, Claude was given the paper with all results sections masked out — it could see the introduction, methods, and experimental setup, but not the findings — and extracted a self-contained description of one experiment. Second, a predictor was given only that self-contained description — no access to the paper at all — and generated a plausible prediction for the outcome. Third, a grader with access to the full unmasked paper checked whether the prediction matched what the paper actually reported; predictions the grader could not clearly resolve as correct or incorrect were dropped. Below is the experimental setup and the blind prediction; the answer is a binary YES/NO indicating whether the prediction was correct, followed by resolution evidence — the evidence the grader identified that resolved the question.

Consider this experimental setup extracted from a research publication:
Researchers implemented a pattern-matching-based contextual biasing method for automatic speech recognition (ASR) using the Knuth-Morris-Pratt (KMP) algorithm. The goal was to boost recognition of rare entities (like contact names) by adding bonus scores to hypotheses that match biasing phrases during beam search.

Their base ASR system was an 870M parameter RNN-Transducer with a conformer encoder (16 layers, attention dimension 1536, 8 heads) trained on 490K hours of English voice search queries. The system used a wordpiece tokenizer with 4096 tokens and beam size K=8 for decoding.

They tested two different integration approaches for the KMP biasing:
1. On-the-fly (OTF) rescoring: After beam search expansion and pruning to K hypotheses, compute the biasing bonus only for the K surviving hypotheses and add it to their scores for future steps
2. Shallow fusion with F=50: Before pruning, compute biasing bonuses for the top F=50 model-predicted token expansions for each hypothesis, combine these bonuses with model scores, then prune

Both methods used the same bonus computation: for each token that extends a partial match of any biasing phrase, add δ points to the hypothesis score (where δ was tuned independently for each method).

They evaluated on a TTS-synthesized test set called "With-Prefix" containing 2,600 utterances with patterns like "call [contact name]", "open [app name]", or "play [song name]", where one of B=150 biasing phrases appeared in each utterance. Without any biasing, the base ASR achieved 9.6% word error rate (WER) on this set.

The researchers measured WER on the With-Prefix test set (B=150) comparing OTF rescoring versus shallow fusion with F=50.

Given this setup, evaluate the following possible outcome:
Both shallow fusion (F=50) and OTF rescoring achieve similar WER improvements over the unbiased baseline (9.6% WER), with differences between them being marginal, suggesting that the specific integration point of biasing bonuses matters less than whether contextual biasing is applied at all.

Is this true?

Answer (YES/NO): NO